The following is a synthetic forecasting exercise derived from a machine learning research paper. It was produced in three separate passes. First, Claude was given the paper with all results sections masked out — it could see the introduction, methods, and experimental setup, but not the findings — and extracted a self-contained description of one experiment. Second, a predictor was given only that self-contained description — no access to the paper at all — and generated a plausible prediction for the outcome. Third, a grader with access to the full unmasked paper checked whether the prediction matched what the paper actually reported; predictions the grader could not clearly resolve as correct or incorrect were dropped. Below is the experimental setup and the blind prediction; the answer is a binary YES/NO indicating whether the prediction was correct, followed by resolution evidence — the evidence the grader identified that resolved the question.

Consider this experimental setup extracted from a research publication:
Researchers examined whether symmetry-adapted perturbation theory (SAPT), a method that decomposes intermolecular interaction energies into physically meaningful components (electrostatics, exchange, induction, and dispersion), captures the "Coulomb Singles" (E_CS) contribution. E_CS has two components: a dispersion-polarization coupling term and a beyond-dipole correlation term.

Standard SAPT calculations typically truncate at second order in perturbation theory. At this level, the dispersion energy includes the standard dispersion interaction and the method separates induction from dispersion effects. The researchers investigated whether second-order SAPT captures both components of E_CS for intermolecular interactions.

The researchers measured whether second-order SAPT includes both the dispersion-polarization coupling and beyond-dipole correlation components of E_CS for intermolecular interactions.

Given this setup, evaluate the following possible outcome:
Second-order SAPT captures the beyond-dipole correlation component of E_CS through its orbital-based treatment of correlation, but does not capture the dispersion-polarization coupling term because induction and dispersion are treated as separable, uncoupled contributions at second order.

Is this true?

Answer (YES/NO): YES